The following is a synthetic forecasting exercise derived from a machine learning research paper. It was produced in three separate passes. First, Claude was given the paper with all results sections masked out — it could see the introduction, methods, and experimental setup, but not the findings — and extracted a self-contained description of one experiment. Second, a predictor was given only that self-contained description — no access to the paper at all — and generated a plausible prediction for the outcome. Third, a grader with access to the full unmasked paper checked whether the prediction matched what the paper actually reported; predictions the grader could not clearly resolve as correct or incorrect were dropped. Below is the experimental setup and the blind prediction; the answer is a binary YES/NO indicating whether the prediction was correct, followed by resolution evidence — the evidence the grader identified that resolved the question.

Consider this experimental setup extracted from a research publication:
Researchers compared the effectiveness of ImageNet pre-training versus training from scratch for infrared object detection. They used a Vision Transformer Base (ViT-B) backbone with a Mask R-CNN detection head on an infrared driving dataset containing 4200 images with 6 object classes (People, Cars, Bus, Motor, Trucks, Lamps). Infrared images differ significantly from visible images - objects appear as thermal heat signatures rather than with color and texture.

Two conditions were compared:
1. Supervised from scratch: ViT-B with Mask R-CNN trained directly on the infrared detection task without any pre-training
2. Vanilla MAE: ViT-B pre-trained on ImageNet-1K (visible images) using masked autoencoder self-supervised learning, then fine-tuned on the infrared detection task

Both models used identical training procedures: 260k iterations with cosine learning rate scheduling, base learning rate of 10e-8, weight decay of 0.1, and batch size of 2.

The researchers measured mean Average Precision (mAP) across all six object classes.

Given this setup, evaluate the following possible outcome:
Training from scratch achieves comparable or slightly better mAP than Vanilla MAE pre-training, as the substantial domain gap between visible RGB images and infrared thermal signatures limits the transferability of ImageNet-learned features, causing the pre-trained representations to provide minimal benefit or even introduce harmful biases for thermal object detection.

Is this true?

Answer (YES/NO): NO